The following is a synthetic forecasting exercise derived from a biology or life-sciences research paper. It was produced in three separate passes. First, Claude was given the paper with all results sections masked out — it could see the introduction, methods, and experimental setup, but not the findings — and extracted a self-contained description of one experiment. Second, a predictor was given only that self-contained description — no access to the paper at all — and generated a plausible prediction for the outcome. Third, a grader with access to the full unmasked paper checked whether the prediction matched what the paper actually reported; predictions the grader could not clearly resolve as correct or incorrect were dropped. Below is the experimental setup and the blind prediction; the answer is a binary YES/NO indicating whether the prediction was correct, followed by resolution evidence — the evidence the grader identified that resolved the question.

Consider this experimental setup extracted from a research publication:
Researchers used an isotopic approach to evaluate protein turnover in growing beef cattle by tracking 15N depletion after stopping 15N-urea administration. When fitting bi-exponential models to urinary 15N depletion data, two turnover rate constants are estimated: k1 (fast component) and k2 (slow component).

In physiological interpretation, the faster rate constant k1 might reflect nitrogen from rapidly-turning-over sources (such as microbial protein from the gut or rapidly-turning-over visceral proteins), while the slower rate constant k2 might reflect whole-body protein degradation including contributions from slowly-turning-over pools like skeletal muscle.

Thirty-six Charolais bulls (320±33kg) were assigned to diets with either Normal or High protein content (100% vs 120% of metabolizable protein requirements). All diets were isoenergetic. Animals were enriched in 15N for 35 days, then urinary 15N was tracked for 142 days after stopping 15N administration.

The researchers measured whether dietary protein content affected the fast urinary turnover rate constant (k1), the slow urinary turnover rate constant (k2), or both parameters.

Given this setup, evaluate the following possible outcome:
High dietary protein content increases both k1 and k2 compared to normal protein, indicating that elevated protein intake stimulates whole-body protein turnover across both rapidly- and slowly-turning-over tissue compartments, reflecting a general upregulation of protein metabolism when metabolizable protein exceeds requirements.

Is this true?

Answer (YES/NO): YES